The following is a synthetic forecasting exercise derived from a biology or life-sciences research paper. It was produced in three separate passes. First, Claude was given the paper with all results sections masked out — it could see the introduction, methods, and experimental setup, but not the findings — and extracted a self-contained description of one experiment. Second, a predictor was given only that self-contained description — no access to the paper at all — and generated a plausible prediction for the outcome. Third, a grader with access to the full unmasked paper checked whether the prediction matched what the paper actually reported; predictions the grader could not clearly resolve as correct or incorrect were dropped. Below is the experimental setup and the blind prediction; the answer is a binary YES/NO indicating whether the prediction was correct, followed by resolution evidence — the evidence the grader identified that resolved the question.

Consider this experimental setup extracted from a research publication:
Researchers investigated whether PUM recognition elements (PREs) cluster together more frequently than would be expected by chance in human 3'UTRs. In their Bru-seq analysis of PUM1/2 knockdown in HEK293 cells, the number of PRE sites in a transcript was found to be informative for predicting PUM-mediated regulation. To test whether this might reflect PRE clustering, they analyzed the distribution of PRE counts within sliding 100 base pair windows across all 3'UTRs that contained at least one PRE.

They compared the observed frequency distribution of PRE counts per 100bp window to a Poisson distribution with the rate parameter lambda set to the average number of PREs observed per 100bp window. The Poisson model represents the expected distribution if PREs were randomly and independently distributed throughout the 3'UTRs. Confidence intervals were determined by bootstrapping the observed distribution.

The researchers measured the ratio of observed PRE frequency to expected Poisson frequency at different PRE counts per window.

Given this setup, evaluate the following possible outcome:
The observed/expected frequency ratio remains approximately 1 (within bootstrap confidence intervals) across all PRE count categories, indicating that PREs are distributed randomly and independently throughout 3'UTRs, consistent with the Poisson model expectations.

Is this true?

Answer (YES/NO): NO